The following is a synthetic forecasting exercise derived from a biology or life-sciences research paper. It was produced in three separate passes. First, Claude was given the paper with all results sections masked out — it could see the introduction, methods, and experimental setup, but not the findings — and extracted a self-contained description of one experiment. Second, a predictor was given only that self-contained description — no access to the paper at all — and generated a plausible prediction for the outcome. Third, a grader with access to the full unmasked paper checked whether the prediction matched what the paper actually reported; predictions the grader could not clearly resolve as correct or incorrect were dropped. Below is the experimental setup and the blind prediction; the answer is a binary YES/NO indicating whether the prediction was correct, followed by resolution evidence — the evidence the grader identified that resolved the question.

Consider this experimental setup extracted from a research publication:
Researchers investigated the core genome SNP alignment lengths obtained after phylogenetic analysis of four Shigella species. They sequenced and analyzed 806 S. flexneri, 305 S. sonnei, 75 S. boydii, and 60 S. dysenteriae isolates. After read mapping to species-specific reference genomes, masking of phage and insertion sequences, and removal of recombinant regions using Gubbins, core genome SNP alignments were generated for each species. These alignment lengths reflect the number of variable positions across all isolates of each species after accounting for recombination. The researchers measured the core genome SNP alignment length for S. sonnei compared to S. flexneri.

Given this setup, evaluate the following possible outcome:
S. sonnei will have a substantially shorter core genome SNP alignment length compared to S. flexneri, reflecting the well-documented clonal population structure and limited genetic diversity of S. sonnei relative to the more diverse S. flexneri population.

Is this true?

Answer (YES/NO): YES